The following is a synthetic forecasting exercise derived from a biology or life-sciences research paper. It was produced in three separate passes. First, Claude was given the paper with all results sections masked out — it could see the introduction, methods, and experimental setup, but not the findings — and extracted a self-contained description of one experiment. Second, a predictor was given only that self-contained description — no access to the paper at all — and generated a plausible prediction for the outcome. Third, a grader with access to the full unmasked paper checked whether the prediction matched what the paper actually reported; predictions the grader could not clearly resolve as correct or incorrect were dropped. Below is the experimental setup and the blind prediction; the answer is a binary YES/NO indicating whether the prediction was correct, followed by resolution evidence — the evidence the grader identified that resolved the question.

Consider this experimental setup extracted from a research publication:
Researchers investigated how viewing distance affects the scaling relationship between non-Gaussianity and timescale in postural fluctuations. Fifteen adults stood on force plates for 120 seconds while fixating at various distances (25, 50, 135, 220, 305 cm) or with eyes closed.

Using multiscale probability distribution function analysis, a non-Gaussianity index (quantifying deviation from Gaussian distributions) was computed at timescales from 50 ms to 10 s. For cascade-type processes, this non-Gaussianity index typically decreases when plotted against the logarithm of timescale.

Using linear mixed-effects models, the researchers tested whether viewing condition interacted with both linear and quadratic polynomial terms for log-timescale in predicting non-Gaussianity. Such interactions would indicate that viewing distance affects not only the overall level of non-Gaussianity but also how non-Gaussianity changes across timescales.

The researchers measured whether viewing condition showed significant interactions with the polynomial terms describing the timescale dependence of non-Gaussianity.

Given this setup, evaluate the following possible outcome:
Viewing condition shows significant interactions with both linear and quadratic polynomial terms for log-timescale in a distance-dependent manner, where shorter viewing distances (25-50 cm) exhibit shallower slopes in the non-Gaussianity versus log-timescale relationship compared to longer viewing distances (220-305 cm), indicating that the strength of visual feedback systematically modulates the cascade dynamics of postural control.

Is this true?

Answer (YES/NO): NO